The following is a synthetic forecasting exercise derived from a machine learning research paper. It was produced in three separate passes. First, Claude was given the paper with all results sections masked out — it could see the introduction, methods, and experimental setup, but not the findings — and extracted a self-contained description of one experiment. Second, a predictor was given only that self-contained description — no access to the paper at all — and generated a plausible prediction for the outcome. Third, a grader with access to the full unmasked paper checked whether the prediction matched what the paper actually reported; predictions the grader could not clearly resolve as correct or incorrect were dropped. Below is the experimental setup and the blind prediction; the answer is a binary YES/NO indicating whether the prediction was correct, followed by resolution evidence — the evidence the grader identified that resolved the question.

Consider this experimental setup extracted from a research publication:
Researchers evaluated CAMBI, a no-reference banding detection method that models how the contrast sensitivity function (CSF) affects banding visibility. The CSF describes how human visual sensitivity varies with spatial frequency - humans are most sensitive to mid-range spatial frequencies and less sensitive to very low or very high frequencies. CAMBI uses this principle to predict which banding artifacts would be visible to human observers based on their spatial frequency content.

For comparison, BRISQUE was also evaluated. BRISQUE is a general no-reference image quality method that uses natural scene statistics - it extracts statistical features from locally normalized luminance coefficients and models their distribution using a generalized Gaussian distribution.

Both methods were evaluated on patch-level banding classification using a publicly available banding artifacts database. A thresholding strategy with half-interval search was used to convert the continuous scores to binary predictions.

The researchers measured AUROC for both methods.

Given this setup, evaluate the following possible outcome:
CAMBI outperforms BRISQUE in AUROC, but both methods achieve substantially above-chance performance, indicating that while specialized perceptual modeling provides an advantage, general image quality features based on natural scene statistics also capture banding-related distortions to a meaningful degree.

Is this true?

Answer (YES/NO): NO